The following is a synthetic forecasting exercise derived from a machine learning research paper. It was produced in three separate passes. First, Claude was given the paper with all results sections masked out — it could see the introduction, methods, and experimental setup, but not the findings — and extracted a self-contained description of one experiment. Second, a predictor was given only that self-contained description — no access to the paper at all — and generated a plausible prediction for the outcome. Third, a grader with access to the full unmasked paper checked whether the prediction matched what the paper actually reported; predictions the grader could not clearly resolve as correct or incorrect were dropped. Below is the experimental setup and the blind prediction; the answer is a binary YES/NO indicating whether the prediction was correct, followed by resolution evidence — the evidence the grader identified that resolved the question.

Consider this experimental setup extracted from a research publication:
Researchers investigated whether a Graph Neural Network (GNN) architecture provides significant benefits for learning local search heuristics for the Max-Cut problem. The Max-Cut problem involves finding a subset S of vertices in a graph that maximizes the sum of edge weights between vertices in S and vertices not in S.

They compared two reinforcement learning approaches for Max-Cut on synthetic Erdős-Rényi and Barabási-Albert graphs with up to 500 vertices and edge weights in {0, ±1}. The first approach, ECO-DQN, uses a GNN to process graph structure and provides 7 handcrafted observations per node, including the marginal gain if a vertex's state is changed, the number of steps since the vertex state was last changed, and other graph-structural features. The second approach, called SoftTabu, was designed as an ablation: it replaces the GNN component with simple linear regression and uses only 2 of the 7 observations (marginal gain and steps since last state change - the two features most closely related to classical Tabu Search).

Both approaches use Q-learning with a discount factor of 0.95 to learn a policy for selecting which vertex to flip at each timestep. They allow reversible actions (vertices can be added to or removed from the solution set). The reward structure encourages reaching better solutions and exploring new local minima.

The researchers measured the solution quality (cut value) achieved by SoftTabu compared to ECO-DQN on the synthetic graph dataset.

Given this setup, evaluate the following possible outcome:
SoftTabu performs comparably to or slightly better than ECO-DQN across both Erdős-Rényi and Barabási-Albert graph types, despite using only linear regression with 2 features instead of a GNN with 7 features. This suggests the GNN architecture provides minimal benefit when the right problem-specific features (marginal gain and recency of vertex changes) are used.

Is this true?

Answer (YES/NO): YES